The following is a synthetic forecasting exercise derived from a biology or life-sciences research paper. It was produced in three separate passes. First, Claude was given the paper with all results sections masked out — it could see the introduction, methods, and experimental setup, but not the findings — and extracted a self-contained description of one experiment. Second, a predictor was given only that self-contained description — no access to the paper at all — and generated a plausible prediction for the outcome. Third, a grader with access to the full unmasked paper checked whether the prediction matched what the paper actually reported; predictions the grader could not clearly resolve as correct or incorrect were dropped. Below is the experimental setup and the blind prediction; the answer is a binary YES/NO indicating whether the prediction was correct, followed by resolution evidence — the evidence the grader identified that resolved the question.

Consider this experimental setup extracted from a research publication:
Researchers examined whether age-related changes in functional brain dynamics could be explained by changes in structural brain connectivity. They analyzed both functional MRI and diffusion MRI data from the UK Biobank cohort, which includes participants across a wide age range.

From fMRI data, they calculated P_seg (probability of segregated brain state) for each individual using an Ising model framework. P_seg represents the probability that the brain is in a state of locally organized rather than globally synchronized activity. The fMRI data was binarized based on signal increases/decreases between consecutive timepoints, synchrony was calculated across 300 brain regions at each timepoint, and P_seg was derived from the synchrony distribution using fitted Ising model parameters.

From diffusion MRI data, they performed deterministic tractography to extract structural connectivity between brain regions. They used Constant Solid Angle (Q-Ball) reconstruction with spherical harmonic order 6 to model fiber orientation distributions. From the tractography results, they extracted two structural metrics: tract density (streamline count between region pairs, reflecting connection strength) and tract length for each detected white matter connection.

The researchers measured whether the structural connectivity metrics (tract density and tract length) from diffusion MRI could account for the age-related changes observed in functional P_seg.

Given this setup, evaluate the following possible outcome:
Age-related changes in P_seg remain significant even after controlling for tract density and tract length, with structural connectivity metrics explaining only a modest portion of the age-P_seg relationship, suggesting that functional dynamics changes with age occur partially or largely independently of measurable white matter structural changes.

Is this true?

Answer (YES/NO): NO